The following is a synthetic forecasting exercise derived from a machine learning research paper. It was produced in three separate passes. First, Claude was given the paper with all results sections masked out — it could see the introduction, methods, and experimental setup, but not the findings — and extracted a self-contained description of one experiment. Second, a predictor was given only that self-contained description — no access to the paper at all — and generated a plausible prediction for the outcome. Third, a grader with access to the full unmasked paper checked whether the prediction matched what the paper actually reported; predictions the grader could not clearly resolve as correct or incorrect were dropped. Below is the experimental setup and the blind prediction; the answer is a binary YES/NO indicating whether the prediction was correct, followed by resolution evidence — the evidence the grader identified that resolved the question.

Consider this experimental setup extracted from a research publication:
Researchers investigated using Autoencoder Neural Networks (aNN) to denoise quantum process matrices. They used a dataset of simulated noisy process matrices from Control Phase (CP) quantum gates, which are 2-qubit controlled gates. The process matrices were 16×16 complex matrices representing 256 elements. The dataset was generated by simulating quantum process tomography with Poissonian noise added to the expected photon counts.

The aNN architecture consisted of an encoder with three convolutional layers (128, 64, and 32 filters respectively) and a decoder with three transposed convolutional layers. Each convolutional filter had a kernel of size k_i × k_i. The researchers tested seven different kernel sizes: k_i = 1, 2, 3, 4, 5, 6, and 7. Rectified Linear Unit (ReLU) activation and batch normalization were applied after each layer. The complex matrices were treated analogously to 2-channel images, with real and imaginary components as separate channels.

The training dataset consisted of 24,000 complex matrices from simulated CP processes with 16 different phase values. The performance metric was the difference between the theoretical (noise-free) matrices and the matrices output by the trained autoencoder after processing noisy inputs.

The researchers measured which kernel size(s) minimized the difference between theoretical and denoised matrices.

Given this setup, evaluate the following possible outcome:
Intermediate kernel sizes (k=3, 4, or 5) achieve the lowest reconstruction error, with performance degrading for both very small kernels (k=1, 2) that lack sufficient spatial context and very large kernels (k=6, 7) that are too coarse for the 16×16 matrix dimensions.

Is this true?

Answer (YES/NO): NO